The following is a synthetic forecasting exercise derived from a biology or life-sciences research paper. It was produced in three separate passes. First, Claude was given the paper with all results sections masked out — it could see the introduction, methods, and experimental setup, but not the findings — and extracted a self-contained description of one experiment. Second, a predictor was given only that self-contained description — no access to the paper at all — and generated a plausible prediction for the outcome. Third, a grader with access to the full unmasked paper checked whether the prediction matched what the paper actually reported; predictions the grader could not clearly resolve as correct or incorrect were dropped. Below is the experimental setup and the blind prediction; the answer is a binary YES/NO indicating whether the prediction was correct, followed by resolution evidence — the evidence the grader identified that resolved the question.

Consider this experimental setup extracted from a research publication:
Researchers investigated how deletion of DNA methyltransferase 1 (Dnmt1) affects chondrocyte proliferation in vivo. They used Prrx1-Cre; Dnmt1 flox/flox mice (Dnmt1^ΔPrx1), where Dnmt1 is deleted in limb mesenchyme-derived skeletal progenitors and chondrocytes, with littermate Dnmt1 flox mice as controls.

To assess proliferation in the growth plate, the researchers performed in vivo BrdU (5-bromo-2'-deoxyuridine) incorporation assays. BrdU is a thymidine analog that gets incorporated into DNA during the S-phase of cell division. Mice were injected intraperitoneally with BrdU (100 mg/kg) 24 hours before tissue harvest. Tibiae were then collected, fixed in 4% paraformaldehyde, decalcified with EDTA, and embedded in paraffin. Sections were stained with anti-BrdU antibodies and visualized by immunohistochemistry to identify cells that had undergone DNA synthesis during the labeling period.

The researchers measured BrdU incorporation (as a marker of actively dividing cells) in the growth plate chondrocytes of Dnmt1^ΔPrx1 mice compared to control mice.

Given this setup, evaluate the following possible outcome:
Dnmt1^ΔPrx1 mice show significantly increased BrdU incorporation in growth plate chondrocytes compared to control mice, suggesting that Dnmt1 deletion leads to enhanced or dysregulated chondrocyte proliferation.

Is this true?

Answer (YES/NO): NO